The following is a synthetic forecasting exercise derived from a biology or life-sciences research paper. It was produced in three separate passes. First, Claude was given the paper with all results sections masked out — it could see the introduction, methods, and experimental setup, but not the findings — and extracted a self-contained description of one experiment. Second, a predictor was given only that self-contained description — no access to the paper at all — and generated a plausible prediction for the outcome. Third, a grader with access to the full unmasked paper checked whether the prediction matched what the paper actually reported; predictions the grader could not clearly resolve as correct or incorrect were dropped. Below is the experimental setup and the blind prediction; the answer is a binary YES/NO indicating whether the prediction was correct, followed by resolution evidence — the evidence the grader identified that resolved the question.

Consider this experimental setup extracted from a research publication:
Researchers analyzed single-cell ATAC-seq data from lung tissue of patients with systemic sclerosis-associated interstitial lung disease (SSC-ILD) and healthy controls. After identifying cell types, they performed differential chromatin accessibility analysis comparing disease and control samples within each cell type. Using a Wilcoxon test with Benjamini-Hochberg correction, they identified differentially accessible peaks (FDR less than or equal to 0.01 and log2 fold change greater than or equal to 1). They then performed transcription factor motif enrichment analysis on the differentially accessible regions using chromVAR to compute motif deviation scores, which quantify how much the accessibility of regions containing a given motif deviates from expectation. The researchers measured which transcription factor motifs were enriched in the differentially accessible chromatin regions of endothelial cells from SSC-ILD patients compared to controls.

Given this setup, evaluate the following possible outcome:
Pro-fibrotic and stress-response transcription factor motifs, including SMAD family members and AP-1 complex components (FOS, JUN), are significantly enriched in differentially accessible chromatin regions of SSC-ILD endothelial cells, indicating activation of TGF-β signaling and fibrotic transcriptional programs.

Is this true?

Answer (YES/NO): NO